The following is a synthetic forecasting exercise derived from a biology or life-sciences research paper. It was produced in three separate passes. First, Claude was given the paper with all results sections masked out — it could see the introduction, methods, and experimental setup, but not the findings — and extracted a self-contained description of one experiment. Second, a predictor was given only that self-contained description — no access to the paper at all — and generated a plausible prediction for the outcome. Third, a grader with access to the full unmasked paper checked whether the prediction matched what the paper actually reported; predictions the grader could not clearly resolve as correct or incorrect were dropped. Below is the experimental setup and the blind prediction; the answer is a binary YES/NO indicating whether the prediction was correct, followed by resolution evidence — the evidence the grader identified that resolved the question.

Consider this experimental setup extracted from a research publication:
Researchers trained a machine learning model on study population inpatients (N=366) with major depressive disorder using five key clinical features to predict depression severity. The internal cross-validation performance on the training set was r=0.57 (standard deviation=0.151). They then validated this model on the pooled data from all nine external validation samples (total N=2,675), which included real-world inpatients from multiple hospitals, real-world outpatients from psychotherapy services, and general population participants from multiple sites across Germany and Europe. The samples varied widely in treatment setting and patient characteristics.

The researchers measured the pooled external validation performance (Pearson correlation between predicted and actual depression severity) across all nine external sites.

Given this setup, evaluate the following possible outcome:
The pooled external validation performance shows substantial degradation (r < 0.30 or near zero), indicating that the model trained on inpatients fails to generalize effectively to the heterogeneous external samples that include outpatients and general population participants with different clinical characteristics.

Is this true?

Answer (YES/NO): NO